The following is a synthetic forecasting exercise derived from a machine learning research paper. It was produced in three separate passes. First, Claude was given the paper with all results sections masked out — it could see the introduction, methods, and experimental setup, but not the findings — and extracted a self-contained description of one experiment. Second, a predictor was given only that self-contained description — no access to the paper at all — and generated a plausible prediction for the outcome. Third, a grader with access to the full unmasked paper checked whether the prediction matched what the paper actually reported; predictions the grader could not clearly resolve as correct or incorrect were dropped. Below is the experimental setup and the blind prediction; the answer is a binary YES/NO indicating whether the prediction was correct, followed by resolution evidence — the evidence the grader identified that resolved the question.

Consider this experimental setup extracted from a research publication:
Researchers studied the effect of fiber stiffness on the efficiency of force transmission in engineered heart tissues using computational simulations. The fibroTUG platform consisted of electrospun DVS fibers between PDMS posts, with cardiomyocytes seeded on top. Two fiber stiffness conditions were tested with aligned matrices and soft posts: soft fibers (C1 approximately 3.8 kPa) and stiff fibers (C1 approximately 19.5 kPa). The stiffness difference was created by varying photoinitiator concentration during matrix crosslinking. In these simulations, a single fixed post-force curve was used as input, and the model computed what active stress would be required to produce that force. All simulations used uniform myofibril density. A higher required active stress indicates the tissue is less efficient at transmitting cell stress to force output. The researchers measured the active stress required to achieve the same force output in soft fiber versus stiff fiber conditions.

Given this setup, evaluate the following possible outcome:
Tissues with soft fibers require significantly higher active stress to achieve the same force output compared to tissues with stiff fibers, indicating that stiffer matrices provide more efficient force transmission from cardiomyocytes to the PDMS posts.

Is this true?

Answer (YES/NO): NO